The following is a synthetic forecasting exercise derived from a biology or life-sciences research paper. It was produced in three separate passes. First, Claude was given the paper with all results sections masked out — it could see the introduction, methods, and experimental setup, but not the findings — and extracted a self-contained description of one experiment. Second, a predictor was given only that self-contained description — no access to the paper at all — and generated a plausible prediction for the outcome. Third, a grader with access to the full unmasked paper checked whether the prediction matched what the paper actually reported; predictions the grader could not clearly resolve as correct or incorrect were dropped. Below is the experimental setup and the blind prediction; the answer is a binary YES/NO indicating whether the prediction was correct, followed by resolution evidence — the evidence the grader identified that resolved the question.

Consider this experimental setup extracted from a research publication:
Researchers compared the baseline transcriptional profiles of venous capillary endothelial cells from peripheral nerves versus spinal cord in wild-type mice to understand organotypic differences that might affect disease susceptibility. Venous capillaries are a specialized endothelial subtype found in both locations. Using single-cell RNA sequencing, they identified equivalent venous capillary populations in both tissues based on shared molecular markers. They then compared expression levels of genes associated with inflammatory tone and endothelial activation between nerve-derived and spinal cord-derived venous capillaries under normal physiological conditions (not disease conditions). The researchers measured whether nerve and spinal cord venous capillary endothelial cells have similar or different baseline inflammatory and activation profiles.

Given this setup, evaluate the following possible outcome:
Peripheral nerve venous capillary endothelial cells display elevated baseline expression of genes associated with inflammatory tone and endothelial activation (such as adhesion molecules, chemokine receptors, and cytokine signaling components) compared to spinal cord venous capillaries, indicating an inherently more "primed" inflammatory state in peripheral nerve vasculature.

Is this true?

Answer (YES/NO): YES